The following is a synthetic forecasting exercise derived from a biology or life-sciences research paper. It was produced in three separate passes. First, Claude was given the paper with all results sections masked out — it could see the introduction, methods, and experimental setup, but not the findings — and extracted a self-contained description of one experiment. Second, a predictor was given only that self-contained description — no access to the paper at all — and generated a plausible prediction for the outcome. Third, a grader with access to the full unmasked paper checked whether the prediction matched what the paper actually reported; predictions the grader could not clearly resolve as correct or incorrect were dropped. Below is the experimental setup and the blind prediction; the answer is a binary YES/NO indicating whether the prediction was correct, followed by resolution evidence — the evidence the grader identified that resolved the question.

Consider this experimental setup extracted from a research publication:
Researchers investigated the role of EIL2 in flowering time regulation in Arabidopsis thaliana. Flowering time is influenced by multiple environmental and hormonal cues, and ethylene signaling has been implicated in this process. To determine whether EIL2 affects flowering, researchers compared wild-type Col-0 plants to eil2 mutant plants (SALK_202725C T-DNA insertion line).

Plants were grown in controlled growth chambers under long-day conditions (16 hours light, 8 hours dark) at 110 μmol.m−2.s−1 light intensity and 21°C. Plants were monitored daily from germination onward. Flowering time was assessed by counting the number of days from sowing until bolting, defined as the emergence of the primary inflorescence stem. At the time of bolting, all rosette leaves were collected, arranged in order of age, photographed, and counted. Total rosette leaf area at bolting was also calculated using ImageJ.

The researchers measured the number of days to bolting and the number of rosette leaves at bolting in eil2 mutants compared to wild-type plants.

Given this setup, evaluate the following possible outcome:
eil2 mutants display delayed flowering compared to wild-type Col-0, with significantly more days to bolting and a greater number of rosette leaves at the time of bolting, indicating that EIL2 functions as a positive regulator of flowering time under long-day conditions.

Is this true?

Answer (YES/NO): NO